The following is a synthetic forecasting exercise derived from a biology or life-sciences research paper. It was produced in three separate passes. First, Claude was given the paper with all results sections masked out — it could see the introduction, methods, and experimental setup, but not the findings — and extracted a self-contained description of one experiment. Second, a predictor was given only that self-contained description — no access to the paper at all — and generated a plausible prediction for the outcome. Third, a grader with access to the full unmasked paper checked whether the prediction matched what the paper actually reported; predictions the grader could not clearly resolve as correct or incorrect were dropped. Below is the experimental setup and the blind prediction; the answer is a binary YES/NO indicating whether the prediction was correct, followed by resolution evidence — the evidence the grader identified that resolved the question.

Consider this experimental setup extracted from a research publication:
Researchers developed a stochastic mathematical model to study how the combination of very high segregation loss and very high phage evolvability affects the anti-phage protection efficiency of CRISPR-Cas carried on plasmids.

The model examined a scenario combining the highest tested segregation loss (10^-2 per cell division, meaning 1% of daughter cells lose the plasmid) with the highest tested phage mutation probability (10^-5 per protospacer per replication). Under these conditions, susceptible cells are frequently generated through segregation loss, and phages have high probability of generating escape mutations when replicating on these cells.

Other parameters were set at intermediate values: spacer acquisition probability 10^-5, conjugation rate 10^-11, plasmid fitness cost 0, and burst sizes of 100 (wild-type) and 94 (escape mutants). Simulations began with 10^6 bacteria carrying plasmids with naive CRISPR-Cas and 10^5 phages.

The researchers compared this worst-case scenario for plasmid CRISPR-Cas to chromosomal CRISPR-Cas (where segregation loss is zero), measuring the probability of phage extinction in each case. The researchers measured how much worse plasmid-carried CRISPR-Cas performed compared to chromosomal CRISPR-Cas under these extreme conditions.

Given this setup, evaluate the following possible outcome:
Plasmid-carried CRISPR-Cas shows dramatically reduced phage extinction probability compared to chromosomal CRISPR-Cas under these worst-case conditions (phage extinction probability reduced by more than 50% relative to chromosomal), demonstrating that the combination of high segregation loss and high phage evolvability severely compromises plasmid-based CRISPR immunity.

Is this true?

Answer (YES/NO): NO